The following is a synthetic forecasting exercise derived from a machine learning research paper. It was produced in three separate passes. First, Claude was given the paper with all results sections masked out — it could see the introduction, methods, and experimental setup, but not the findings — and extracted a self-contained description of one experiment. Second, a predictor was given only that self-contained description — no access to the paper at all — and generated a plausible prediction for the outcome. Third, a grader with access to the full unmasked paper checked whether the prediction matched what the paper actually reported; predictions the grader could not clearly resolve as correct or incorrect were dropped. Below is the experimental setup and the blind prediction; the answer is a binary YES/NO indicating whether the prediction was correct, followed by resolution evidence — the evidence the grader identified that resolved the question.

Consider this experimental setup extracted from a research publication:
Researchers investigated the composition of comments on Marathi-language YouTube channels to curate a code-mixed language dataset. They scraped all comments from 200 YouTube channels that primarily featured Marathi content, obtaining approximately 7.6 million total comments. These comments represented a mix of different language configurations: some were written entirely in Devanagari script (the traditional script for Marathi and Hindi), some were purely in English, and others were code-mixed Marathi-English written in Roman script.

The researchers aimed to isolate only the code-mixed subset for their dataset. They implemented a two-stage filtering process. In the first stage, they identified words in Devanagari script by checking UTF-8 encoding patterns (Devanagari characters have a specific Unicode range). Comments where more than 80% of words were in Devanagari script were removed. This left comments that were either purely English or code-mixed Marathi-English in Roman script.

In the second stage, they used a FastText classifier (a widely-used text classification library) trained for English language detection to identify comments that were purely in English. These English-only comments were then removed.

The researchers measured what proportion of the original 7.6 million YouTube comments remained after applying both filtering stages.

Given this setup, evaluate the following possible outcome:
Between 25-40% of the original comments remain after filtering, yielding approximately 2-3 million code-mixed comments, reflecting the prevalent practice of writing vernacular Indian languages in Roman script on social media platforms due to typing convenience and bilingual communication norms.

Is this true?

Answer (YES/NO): YES